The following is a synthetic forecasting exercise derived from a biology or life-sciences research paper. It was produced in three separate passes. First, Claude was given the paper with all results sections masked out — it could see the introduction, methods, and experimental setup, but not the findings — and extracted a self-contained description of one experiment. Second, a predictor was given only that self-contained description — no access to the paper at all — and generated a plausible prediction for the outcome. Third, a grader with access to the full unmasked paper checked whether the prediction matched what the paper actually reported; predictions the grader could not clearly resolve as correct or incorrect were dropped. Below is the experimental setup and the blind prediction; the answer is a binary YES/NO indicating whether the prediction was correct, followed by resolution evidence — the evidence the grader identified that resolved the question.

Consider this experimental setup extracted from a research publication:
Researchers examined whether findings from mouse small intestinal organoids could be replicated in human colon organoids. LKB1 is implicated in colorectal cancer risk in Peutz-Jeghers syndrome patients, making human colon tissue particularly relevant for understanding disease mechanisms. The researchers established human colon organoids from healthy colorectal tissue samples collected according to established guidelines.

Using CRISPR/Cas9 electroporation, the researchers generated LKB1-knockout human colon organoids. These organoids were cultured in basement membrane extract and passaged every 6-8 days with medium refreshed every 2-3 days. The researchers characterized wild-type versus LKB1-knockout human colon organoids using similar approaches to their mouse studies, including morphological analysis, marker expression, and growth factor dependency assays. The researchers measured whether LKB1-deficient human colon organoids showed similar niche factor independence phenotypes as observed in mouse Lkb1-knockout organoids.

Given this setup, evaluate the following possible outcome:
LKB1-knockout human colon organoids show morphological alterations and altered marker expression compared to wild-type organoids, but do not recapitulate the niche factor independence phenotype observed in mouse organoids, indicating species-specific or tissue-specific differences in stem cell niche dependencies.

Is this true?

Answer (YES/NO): NO